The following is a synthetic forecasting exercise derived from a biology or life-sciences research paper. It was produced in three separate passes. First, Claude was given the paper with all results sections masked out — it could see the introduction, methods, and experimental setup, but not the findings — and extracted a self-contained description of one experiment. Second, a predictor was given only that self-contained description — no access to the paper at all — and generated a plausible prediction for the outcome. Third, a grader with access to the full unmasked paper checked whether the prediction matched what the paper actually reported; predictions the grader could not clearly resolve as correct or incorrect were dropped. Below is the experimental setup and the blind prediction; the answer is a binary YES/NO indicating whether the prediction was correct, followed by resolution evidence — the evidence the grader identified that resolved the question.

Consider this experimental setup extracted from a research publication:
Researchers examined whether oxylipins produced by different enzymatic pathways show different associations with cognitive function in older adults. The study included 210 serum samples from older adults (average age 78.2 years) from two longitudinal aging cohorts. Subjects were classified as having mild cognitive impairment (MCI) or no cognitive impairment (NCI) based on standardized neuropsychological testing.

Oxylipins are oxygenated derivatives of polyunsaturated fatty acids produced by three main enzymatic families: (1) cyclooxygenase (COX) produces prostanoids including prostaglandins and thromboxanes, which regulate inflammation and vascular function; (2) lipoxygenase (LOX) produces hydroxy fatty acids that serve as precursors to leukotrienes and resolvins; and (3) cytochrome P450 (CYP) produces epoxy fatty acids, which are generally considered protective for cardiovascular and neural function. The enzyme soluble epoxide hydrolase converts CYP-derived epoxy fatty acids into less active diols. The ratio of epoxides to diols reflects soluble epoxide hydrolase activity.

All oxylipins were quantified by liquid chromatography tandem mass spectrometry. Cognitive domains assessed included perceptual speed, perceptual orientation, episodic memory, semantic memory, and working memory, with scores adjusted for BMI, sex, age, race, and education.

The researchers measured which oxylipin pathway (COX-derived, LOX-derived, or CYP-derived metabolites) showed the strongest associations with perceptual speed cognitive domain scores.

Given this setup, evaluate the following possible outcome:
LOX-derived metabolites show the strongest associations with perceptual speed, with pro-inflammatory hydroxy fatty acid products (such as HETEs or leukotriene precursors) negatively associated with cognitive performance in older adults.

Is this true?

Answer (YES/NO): NO